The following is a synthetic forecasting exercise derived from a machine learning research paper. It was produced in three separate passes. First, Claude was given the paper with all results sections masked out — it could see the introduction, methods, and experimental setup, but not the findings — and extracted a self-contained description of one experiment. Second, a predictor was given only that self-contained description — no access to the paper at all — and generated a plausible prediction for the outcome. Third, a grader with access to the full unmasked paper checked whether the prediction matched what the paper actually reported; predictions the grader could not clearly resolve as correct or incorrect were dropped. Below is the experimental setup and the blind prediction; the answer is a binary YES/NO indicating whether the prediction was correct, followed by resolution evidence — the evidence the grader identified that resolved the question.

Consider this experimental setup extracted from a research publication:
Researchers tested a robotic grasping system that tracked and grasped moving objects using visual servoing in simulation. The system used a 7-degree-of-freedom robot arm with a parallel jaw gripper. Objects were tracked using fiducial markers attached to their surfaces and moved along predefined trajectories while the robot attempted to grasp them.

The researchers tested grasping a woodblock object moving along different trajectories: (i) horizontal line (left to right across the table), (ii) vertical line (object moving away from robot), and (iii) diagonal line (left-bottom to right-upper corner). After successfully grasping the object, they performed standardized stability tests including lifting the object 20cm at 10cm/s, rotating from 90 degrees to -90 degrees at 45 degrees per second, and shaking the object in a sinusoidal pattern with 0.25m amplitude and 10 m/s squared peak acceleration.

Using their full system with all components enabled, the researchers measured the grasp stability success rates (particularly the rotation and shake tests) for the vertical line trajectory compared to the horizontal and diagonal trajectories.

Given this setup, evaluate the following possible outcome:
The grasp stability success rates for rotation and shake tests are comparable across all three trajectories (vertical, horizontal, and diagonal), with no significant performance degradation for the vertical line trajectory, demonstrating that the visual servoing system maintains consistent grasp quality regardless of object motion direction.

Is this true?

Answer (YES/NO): NO